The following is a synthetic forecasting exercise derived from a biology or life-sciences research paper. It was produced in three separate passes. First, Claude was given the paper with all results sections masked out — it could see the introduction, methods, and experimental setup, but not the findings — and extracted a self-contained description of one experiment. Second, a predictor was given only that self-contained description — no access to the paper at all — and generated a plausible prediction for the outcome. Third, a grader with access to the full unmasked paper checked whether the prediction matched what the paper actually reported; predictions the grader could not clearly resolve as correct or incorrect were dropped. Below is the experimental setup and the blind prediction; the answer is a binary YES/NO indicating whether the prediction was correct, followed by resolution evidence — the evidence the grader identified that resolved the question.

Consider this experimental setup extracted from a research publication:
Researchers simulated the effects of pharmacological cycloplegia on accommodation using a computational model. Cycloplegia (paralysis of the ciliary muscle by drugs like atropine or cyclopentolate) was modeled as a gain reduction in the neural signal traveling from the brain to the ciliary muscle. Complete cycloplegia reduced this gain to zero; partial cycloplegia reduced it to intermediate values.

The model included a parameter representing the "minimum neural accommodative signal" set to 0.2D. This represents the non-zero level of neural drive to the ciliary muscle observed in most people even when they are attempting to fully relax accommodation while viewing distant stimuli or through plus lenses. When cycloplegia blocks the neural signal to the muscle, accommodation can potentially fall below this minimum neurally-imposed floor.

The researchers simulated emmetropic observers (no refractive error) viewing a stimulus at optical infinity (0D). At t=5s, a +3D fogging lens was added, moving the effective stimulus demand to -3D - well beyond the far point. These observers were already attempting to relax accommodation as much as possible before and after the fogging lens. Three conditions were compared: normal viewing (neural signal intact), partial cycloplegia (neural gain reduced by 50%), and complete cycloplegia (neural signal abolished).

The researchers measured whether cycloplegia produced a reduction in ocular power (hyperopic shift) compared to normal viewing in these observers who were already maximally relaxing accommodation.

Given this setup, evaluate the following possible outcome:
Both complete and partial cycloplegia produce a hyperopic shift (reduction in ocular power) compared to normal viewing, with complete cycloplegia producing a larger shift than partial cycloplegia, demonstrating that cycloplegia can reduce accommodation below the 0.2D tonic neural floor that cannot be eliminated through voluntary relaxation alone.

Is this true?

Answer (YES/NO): YES